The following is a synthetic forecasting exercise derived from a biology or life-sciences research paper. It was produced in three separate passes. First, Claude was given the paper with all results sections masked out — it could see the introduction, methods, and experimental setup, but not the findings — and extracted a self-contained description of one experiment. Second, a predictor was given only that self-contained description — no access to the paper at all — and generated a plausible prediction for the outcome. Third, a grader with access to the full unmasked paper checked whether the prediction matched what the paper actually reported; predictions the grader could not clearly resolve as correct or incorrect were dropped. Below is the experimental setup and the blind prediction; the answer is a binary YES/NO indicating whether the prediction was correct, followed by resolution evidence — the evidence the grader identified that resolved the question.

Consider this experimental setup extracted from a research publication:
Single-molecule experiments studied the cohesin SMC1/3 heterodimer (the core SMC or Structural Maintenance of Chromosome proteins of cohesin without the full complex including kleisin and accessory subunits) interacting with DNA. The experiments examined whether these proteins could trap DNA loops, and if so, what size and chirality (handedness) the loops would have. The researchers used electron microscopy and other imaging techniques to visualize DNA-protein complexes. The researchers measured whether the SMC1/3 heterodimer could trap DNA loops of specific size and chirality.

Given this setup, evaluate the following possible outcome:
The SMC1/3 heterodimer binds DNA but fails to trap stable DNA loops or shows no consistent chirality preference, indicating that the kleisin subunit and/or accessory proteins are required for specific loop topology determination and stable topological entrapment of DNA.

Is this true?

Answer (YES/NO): NO